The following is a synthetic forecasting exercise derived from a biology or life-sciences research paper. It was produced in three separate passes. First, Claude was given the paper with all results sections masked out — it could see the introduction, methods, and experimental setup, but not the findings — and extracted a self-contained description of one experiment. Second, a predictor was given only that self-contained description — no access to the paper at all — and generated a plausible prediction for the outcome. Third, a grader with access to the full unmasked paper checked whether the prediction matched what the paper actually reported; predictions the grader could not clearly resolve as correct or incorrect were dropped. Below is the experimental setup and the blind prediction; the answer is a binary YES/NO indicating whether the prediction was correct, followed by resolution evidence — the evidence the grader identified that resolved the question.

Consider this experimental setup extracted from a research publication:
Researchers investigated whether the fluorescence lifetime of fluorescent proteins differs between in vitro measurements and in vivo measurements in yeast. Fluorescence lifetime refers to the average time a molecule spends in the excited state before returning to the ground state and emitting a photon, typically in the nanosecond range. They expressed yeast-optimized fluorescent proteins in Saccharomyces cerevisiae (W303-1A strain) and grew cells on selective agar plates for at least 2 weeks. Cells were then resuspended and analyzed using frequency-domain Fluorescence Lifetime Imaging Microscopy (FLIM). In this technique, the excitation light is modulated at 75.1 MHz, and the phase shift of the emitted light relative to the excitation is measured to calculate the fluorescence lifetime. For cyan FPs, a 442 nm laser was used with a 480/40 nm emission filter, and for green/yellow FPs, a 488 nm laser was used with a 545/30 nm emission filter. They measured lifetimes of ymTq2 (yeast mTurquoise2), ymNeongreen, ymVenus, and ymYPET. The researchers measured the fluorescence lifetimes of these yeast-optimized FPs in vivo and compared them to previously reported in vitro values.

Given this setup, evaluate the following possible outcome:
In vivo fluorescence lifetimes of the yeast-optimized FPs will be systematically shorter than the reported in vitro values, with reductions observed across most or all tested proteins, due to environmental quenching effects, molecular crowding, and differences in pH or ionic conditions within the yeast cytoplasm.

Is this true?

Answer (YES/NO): NO